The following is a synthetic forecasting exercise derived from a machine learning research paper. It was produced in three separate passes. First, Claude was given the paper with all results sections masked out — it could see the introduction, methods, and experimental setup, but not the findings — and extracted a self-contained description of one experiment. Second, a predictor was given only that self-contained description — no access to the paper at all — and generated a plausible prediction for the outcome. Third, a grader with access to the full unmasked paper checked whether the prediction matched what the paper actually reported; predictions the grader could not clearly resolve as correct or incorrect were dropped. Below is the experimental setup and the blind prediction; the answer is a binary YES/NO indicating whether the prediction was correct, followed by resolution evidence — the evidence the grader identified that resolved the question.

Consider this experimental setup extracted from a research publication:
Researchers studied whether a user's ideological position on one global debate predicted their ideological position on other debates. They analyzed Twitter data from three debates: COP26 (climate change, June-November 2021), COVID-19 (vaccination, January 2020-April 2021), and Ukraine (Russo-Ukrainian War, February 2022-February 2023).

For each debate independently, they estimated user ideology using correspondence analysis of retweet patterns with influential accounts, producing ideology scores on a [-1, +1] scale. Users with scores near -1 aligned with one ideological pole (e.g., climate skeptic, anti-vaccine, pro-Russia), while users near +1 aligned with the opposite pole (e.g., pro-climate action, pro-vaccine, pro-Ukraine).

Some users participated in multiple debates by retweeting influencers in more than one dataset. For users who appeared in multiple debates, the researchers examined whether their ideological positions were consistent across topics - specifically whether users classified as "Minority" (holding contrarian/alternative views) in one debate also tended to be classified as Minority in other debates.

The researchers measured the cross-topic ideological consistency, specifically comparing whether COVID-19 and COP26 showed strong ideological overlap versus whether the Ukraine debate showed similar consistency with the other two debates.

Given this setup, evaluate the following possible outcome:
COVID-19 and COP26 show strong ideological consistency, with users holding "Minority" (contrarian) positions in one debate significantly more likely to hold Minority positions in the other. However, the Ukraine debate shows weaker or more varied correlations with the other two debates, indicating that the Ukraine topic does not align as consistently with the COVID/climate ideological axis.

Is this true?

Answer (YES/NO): YES